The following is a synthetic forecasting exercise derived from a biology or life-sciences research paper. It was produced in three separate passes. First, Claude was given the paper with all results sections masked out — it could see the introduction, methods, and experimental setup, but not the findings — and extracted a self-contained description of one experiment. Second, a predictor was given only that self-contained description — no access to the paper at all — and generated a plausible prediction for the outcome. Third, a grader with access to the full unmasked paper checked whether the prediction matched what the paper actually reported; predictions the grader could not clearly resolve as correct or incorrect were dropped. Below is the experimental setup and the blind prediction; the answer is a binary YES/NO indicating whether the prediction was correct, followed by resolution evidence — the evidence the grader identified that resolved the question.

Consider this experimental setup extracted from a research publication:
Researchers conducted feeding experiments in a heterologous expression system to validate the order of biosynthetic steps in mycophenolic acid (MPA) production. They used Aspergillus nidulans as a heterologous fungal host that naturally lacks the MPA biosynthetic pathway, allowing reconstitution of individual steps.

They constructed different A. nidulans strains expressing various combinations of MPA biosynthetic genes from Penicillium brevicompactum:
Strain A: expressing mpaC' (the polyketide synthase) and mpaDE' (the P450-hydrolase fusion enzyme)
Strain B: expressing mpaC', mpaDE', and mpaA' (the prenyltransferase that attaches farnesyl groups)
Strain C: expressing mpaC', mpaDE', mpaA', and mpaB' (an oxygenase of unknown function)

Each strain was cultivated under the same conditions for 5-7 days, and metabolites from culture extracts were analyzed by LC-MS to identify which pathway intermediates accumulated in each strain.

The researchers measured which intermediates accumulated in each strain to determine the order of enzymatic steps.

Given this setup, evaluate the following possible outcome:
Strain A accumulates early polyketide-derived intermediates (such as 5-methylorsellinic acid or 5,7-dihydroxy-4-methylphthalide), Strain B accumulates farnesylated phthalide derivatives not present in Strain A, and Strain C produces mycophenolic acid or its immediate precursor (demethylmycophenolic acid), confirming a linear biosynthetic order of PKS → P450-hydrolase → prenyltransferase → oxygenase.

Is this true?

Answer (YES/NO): YES